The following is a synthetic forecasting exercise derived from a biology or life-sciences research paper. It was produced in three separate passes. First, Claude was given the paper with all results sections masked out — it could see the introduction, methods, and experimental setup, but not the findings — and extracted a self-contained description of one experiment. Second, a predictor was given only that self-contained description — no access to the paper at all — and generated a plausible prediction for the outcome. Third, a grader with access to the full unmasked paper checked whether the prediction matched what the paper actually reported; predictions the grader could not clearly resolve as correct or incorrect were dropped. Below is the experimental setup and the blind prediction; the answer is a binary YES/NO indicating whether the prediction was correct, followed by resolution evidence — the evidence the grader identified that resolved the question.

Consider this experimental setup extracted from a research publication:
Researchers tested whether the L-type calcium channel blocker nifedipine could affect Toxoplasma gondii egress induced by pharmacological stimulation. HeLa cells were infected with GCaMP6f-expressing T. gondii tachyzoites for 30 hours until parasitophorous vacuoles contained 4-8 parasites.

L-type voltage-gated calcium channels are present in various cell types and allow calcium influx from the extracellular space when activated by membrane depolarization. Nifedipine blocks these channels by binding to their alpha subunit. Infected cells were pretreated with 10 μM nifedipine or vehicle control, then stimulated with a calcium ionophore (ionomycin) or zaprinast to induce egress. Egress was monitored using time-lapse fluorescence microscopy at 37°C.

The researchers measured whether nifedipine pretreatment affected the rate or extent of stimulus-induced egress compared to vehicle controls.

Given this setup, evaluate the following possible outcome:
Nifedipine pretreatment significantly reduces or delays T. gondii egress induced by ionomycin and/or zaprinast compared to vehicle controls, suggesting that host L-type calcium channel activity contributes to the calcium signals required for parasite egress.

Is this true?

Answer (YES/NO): NO